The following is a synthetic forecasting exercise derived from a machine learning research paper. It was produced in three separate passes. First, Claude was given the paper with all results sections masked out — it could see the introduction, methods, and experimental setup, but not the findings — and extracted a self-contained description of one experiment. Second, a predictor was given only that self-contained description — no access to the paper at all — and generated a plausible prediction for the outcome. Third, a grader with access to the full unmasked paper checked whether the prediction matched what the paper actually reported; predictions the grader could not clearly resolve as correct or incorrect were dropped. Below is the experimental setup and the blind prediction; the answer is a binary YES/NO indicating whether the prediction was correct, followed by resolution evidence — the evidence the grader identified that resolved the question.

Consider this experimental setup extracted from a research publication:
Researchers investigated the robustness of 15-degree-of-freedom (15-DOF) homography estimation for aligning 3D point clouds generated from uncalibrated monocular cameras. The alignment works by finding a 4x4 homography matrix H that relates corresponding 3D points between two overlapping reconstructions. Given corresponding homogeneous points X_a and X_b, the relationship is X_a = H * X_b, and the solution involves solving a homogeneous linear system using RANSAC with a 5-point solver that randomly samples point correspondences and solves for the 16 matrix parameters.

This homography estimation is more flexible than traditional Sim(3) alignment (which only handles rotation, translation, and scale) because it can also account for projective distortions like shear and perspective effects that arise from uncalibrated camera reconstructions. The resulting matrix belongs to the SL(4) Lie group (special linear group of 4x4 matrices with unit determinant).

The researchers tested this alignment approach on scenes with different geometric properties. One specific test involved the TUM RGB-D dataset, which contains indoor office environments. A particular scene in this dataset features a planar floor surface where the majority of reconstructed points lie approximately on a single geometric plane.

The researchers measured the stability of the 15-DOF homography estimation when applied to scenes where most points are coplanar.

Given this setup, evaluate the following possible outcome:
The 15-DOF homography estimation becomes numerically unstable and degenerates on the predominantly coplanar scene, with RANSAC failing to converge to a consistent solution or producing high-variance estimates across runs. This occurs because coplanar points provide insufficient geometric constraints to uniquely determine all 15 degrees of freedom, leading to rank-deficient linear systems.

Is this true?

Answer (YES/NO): YES